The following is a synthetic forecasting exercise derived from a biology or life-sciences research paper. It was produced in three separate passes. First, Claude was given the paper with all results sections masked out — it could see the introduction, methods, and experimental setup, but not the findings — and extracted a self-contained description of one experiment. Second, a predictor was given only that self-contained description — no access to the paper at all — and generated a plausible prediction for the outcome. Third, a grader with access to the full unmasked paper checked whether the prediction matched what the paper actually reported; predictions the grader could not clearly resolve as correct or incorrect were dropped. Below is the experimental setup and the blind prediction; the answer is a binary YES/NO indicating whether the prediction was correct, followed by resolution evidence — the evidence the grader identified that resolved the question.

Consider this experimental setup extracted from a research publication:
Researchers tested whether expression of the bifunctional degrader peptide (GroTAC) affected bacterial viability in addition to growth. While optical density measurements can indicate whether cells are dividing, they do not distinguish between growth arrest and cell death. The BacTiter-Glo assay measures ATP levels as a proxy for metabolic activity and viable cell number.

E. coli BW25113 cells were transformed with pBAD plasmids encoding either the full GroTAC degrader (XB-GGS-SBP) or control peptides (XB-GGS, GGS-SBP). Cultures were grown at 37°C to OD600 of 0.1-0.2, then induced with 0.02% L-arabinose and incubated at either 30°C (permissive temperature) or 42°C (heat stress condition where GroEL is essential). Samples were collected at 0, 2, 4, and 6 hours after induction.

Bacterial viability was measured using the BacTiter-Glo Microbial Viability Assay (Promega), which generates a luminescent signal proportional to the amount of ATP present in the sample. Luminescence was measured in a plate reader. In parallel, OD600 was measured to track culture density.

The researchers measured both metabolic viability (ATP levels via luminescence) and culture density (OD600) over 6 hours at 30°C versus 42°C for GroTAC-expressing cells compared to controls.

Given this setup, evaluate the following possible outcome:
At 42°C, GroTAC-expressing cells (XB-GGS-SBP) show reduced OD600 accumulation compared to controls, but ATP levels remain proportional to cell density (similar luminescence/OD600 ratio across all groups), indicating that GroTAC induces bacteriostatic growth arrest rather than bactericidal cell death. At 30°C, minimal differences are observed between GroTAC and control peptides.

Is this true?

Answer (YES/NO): NO